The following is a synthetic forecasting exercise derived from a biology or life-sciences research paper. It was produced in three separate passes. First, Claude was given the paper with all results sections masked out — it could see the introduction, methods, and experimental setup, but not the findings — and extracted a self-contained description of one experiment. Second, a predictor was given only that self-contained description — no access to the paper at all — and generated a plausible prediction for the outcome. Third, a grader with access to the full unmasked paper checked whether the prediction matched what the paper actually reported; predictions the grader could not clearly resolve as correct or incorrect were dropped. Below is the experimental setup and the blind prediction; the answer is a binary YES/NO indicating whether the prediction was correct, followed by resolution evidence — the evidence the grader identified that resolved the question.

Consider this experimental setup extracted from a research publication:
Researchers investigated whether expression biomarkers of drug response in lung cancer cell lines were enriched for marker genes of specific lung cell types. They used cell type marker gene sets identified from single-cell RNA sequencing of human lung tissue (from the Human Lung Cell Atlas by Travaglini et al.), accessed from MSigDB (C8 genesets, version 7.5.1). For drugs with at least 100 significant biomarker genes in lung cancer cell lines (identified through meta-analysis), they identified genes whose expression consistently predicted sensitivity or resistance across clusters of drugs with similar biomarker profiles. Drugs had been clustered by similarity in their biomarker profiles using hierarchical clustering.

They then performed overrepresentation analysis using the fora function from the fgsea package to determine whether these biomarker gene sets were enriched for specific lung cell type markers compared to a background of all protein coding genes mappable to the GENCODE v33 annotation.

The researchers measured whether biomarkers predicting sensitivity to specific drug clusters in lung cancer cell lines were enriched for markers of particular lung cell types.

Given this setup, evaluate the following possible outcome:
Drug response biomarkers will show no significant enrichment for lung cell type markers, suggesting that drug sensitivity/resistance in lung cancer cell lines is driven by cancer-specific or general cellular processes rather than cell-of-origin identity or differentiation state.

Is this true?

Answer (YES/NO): NO